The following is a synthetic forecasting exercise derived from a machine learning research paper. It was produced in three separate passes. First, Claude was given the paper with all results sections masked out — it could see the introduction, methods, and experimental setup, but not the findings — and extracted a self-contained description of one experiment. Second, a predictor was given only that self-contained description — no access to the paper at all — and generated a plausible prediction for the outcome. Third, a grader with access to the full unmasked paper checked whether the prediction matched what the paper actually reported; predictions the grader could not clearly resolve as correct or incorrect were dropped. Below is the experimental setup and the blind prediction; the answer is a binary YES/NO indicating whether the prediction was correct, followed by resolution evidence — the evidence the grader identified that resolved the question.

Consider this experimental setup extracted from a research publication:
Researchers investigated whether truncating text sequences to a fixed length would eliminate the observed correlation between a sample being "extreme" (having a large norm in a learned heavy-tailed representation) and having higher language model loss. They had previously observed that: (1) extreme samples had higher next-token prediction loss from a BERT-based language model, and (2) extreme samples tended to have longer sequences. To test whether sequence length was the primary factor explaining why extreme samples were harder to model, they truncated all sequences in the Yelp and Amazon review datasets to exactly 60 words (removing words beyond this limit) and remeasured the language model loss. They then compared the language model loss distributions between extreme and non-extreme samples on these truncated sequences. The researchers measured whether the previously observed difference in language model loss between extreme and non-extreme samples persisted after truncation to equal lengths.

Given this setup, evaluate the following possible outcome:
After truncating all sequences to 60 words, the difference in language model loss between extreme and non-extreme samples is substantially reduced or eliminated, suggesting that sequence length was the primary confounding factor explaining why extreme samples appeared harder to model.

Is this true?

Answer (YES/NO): YES